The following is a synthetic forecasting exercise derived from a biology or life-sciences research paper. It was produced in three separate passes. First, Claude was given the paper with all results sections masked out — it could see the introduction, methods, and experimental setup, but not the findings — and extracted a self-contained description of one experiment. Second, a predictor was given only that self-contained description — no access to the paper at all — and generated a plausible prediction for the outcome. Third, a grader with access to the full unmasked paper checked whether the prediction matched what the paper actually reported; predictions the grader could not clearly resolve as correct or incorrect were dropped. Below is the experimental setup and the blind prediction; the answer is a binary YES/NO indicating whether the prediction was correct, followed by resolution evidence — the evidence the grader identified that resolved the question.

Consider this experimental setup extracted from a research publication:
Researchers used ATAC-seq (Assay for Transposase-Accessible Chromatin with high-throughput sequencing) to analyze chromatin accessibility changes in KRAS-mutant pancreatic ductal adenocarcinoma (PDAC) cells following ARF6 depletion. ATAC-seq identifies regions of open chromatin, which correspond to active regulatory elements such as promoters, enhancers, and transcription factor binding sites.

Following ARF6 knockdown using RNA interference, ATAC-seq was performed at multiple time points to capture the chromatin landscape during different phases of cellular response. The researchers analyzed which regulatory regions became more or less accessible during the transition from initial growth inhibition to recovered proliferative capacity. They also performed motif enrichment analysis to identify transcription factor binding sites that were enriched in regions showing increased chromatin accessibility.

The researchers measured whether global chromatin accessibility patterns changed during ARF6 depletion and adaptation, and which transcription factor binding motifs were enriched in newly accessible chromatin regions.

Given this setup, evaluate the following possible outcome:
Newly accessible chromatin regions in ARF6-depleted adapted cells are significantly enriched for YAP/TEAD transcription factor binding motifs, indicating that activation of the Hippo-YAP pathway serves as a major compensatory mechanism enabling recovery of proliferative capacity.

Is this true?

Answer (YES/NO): NO